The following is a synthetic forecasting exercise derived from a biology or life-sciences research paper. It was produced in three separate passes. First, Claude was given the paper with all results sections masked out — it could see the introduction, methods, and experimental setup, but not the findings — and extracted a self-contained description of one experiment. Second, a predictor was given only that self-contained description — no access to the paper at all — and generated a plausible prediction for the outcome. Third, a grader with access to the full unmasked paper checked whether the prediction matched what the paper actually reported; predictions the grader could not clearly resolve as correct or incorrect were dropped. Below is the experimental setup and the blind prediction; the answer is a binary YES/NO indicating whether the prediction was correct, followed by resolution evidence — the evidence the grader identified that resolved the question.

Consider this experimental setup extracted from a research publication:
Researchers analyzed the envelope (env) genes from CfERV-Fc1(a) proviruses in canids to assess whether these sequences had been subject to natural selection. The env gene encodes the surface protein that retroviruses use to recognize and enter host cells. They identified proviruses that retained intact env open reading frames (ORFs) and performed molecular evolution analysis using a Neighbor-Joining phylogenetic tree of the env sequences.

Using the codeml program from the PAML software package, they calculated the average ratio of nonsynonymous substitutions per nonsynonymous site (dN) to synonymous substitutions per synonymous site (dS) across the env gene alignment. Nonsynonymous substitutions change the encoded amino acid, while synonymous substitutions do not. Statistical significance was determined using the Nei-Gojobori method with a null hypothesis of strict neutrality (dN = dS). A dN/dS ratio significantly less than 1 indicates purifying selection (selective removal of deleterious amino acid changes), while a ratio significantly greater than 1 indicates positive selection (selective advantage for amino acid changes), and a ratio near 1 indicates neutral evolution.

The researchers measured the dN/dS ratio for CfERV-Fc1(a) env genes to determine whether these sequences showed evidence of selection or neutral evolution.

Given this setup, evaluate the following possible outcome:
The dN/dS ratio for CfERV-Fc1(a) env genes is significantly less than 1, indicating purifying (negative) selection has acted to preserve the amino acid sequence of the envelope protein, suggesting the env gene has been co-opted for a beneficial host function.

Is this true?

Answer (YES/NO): NO